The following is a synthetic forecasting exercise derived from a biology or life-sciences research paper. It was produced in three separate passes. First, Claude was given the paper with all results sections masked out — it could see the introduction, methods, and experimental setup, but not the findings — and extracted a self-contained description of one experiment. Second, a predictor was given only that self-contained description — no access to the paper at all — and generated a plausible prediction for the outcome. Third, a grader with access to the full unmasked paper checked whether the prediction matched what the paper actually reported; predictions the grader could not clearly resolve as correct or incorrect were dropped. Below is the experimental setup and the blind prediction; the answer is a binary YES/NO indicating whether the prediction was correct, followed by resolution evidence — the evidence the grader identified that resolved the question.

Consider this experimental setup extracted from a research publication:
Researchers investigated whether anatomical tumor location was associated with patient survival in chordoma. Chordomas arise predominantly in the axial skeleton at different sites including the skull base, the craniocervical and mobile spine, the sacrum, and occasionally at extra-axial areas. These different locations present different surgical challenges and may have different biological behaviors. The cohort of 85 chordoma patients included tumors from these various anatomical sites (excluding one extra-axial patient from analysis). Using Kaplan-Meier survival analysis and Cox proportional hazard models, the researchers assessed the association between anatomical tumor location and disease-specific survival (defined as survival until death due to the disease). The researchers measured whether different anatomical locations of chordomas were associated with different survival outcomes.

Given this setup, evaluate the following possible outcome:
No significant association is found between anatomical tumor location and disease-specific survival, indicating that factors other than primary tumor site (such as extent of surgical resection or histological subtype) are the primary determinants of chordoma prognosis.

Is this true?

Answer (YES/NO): NO